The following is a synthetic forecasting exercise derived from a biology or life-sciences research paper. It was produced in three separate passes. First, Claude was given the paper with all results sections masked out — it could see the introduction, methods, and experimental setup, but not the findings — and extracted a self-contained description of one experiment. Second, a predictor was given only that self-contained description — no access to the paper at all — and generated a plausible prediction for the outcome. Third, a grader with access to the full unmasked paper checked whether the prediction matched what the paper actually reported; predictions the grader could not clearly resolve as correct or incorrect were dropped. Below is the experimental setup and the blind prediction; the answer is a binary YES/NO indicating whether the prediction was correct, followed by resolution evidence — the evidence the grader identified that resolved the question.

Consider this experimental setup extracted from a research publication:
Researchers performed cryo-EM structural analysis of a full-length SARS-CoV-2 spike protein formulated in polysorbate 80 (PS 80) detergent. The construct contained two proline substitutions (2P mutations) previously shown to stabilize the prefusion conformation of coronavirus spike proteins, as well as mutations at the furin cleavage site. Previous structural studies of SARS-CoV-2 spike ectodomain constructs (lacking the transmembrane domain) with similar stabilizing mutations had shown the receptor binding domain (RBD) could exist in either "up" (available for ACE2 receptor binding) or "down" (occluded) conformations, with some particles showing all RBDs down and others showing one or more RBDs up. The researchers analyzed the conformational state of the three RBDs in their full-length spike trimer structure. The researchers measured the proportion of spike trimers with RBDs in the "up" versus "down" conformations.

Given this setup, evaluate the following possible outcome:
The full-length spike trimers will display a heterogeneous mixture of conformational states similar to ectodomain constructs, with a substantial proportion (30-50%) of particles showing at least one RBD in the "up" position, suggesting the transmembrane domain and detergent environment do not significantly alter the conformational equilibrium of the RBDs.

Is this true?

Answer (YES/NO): NO